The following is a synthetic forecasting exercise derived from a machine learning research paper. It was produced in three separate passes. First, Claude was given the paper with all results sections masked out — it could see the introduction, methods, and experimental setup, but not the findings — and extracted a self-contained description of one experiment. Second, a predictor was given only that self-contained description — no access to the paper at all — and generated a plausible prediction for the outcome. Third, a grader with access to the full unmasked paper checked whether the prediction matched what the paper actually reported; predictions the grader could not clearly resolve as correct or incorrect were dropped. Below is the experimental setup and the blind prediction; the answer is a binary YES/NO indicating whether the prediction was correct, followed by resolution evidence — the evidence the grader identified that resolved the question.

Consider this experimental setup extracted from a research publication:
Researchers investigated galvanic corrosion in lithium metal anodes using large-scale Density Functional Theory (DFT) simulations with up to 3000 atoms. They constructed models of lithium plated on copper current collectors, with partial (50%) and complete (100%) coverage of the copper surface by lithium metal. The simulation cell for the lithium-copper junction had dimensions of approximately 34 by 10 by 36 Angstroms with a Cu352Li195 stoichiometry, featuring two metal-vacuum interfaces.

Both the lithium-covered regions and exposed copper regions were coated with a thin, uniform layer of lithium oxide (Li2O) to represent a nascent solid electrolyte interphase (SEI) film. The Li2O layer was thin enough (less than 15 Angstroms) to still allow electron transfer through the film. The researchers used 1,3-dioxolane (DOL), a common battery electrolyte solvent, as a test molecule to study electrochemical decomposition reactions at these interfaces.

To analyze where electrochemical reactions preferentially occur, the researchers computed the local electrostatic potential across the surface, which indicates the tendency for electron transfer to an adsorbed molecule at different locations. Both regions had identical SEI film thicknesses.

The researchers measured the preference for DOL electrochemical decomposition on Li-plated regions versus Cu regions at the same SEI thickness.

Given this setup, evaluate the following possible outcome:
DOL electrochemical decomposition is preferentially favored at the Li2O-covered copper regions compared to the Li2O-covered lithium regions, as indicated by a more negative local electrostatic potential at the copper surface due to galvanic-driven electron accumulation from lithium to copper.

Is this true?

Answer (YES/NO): NO